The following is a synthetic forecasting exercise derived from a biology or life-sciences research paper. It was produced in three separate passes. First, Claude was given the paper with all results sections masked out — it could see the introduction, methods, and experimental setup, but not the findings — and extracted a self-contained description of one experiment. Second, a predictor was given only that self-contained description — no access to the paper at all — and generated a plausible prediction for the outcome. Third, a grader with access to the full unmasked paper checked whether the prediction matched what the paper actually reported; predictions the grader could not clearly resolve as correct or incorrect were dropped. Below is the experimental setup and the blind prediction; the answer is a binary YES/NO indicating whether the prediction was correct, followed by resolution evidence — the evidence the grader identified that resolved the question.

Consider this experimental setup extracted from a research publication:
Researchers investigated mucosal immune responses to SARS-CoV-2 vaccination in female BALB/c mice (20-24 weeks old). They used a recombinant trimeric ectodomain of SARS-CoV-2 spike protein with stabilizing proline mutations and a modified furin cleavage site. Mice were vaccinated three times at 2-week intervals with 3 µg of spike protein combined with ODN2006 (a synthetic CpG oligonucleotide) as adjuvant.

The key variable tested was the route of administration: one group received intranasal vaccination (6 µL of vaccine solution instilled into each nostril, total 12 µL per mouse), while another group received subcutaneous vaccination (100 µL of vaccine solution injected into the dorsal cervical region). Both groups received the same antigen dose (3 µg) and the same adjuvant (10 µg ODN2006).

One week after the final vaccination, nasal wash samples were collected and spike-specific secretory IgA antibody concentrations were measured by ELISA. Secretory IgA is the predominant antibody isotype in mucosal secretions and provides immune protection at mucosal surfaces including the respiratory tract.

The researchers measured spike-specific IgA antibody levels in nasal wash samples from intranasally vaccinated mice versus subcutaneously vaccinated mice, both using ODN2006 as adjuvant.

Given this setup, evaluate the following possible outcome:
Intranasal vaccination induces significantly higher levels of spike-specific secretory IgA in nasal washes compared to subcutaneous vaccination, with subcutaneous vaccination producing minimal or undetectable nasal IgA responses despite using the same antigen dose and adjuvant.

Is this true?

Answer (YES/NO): YES